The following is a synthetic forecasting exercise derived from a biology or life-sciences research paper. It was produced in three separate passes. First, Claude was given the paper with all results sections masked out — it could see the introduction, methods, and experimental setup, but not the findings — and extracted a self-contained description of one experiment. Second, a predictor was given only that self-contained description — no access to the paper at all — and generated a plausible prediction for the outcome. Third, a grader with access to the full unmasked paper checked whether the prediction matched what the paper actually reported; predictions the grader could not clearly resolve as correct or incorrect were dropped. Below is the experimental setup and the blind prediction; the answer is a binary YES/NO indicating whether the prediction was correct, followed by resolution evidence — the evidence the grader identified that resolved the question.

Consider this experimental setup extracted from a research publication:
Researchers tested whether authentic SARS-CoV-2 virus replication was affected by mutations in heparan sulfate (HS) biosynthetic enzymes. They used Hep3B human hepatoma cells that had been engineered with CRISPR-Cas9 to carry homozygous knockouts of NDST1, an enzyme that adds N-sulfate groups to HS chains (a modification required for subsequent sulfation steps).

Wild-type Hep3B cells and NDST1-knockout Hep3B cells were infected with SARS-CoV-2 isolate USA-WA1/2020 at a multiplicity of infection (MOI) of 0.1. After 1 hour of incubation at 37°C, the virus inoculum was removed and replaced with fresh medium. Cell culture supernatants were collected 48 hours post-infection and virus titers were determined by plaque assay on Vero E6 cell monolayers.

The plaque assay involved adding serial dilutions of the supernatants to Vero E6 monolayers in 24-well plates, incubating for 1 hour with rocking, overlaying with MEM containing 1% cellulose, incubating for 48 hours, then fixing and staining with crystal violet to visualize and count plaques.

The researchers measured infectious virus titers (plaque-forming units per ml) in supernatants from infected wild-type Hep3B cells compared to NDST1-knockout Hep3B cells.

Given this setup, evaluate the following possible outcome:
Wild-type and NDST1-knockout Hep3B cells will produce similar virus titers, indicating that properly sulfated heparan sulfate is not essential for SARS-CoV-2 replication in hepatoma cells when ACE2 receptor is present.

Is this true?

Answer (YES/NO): NO